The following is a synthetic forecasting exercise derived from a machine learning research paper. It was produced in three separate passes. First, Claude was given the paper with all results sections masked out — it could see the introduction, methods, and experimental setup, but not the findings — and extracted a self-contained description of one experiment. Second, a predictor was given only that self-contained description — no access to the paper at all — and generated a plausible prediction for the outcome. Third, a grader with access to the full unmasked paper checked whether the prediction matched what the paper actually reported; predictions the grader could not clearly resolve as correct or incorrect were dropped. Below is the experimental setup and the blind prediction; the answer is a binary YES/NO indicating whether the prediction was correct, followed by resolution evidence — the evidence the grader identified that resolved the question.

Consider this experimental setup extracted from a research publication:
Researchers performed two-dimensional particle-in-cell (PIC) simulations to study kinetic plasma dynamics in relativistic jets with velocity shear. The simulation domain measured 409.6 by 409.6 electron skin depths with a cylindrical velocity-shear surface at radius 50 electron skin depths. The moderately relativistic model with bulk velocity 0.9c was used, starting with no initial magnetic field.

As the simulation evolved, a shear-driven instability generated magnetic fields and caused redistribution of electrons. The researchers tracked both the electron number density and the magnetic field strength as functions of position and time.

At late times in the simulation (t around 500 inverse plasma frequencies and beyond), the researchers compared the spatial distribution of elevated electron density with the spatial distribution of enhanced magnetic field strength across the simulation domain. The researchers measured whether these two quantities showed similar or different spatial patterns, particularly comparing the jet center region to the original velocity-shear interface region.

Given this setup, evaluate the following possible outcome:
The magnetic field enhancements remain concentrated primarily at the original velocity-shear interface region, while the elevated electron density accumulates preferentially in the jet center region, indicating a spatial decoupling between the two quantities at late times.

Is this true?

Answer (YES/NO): NO